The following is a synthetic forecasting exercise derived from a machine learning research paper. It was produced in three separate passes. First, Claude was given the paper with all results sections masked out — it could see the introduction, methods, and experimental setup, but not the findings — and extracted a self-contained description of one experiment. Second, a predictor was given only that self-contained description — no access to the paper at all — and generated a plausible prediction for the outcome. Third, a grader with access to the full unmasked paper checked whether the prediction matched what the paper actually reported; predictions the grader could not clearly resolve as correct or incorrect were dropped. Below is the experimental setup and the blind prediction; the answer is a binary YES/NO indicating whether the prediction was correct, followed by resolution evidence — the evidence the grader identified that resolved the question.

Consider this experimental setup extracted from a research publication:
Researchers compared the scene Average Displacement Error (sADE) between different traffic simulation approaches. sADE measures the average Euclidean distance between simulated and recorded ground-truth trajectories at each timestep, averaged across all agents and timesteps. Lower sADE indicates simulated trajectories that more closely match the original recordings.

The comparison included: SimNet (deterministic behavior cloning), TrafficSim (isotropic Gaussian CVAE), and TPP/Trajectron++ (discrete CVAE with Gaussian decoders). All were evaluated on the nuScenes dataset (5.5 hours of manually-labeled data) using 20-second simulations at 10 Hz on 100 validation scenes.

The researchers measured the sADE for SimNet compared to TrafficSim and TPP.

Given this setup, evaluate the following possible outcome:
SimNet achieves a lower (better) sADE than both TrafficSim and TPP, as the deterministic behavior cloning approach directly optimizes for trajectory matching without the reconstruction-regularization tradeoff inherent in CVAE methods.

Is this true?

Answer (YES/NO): YES